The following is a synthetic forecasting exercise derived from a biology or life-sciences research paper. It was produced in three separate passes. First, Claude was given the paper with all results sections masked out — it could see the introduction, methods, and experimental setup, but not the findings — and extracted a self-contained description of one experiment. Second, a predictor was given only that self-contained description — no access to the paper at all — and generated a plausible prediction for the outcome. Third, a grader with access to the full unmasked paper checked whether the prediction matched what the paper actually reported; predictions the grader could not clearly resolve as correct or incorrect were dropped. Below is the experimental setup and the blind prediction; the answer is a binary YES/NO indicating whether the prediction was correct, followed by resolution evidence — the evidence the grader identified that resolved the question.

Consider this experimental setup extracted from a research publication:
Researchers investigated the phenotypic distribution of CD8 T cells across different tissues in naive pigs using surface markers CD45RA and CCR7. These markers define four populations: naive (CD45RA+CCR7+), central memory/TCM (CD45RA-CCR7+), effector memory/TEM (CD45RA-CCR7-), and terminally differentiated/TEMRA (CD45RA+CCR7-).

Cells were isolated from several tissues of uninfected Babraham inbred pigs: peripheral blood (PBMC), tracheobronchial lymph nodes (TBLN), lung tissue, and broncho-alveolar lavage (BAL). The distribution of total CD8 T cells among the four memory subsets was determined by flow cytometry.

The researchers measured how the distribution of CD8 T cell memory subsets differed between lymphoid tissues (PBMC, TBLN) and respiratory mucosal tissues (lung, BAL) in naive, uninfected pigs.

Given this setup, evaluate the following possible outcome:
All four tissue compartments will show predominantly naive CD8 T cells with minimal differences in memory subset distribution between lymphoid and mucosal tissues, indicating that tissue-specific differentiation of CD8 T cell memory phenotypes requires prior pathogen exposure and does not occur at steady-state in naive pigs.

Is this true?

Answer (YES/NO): NO